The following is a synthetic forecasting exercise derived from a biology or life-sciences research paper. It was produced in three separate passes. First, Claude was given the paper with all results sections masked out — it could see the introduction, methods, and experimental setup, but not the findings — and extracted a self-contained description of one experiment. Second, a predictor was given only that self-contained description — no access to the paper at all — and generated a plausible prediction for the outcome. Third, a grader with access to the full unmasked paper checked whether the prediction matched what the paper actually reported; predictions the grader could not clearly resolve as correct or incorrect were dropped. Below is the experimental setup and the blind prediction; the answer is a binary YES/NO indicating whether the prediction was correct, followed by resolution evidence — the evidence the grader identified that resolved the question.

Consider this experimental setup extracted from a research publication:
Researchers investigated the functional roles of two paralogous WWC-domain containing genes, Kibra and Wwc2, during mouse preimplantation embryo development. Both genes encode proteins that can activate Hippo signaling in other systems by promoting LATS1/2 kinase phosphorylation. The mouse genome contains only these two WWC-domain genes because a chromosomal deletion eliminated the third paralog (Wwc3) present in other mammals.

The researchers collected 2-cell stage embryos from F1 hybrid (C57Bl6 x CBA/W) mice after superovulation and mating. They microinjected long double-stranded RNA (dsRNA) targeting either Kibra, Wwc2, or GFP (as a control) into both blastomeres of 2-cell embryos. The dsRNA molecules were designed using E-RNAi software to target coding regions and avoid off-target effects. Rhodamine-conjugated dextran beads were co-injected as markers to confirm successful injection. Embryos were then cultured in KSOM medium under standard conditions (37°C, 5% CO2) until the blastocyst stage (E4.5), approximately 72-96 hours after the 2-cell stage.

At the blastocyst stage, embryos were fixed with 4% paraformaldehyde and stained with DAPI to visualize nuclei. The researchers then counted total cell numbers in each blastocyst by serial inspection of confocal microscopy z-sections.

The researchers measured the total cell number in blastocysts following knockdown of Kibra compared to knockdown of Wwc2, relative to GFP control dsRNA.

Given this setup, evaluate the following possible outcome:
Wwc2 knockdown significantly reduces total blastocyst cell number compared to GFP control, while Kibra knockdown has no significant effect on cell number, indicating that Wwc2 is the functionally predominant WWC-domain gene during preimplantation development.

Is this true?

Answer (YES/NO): YES